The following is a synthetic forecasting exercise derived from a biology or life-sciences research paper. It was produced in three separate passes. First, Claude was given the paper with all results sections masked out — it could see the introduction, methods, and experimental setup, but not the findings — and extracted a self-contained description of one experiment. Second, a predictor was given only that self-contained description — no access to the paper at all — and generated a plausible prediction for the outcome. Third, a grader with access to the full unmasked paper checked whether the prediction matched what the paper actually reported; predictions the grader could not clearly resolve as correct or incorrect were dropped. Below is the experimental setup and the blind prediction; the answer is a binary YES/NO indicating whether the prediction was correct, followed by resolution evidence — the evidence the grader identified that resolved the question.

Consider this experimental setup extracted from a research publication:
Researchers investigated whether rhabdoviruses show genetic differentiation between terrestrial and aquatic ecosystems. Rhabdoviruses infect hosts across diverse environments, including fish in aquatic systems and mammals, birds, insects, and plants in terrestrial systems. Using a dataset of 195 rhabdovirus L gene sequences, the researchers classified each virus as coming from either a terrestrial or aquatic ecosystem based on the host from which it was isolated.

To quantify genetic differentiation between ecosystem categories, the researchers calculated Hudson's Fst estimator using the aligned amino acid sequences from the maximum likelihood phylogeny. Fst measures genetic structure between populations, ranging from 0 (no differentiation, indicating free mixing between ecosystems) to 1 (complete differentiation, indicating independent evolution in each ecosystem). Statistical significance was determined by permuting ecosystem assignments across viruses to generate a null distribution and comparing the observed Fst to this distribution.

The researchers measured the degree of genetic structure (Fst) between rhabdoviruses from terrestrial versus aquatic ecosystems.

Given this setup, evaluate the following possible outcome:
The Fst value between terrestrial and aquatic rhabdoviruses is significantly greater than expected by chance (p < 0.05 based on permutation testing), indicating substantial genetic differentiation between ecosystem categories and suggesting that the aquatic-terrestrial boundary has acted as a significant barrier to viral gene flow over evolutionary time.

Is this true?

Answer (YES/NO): YES